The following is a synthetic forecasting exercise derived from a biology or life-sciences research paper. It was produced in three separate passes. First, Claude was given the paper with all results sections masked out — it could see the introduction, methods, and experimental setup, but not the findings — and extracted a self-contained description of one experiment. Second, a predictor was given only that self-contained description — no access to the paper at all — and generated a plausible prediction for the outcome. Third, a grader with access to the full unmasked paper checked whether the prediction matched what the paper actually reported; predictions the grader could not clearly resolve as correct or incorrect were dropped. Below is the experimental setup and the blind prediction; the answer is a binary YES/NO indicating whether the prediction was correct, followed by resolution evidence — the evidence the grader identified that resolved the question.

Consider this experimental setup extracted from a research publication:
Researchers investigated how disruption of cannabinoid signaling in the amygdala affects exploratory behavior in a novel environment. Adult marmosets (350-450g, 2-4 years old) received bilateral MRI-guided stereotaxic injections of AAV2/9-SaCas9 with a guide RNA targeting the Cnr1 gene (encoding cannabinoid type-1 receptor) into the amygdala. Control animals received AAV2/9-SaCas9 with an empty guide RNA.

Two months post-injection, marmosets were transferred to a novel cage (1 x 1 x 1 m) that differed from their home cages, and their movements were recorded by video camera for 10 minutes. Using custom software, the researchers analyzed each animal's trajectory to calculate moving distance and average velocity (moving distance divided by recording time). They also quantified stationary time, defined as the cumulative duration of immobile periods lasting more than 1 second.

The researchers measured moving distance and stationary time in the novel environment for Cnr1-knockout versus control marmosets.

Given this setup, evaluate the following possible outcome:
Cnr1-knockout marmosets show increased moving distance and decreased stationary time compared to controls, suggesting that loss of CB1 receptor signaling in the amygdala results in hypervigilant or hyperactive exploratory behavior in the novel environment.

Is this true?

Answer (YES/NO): YES